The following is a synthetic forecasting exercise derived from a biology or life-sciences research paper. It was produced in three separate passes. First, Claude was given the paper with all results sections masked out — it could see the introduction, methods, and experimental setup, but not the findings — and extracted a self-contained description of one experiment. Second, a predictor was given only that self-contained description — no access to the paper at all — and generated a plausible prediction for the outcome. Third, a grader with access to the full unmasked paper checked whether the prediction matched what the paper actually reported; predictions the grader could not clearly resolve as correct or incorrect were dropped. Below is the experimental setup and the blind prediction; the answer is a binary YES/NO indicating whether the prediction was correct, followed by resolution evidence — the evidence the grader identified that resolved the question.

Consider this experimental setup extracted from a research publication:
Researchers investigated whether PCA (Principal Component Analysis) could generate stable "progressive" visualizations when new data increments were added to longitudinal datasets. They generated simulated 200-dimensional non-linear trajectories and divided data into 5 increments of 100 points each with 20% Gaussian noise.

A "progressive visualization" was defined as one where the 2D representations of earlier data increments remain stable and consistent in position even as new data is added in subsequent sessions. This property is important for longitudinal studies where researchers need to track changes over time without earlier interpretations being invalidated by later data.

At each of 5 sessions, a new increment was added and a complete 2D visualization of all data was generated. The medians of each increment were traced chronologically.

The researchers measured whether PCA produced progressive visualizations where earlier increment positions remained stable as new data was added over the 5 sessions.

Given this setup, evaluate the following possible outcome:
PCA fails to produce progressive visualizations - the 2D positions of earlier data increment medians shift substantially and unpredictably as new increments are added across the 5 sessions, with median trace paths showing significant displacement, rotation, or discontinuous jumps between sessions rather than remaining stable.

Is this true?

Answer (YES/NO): NO